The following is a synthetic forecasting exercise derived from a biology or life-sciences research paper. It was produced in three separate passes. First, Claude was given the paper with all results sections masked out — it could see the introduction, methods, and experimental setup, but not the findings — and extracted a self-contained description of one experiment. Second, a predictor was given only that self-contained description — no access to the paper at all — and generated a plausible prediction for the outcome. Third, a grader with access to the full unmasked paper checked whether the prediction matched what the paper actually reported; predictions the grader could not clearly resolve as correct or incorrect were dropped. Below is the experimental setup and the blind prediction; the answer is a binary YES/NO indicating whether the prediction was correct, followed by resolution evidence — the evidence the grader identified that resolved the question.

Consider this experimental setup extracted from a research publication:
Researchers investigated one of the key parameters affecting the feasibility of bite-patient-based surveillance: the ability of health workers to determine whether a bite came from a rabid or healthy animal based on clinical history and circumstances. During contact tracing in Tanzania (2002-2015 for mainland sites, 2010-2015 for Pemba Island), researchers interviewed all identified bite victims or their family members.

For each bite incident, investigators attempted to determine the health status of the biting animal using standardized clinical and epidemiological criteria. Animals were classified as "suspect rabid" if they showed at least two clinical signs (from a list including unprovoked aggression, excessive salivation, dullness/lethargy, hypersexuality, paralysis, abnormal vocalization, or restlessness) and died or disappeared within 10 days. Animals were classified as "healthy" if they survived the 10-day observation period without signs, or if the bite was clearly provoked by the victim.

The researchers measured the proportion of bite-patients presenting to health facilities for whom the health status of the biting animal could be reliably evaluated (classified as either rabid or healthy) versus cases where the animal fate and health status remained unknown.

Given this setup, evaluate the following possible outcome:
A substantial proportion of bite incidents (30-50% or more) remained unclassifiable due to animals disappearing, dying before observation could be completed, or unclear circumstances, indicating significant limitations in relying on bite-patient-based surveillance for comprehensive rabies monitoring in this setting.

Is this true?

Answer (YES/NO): NO